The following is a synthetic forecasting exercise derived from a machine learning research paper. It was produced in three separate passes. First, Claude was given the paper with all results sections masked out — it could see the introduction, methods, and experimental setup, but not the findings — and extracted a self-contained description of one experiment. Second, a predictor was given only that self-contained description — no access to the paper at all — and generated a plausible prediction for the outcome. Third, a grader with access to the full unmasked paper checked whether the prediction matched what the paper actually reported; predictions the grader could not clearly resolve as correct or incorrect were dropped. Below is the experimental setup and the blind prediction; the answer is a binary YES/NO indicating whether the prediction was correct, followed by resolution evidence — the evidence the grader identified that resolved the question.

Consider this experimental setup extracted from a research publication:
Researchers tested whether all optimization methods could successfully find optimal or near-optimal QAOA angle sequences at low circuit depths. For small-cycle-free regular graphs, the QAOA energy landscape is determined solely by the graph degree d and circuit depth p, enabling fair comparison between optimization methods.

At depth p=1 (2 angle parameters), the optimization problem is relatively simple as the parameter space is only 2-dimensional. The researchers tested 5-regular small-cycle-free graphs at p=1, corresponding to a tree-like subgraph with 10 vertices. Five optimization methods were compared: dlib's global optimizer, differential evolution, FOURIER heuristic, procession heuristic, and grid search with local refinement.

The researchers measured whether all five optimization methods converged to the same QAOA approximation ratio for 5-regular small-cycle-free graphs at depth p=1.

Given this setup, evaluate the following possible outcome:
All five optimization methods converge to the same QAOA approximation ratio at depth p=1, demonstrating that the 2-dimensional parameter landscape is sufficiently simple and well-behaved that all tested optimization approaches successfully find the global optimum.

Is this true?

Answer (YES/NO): NO